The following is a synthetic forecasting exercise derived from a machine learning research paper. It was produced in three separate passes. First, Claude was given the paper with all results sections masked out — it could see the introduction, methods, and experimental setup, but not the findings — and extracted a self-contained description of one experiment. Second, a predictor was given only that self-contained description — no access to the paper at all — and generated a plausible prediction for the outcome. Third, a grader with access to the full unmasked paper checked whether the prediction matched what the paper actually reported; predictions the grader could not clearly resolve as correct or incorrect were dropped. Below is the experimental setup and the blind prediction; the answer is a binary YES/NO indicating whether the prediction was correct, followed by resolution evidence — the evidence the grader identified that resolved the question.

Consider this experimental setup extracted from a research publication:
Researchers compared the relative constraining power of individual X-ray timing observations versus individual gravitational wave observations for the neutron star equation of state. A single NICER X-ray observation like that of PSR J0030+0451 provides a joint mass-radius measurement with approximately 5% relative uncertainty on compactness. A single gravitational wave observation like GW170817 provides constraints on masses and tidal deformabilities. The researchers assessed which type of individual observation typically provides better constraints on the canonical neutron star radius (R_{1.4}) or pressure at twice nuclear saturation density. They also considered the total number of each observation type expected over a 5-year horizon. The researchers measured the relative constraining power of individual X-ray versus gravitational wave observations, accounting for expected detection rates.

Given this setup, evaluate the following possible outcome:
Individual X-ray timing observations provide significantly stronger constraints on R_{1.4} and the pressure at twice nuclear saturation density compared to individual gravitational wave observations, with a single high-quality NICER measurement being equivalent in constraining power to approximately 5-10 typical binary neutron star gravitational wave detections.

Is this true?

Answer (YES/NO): NO